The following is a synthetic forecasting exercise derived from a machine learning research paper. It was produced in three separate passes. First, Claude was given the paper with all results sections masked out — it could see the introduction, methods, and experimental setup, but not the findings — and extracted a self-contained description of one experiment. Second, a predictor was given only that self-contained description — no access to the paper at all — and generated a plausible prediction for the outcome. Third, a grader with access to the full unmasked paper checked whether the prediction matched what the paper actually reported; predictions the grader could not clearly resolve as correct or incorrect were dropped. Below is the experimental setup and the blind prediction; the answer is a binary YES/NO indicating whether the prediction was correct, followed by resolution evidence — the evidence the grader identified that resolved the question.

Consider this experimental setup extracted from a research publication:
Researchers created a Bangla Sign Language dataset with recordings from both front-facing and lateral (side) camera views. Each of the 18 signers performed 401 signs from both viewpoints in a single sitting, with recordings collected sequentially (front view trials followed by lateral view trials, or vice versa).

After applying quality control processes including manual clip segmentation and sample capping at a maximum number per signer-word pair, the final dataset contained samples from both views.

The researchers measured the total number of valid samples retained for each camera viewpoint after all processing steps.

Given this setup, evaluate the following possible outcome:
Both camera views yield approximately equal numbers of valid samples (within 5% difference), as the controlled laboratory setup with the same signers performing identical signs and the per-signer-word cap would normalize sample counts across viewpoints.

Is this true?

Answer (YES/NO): YES